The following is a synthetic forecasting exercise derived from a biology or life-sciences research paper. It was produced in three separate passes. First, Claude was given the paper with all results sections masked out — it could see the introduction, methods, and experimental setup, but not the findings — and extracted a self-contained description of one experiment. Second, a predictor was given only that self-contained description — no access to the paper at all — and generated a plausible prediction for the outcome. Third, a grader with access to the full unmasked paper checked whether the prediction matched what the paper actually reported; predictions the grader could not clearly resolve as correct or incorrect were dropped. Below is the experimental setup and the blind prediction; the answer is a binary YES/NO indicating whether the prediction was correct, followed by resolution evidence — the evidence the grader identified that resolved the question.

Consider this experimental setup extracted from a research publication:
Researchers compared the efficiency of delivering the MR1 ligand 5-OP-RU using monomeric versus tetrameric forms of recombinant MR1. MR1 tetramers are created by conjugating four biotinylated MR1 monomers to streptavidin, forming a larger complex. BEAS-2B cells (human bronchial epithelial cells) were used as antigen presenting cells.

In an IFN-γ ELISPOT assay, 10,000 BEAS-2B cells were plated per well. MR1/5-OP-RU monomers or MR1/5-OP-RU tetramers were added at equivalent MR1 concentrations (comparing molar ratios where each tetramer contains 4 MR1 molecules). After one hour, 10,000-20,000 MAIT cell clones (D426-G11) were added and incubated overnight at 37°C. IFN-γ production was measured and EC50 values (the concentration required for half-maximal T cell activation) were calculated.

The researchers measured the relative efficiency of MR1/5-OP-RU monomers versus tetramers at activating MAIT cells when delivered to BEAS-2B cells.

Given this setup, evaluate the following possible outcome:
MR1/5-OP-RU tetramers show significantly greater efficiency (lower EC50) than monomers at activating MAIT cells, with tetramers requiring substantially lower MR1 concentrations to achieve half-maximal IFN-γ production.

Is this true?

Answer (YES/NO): NO